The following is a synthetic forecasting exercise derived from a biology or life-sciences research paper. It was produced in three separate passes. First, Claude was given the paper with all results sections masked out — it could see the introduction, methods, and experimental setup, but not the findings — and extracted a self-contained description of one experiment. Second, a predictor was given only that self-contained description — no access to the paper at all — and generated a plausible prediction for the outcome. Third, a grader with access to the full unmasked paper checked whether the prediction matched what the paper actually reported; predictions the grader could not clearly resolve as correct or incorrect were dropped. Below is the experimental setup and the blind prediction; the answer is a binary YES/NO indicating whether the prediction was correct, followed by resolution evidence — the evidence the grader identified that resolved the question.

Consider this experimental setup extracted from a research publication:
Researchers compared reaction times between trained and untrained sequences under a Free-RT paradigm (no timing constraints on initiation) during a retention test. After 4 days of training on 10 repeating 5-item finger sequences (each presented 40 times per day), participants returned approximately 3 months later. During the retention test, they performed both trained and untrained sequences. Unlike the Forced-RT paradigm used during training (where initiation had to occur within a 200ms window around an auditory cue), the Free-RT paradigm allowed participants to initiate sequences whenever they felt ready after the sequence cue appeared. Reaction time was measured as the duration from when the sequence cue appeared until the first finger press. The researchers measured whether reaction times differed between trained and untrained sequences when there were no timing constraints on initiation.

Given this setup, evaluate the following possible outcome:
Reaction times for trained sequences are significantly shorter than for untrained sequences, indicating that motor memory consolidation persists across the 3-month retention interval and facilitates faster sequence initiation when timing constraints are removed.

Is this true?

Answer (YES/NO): YES